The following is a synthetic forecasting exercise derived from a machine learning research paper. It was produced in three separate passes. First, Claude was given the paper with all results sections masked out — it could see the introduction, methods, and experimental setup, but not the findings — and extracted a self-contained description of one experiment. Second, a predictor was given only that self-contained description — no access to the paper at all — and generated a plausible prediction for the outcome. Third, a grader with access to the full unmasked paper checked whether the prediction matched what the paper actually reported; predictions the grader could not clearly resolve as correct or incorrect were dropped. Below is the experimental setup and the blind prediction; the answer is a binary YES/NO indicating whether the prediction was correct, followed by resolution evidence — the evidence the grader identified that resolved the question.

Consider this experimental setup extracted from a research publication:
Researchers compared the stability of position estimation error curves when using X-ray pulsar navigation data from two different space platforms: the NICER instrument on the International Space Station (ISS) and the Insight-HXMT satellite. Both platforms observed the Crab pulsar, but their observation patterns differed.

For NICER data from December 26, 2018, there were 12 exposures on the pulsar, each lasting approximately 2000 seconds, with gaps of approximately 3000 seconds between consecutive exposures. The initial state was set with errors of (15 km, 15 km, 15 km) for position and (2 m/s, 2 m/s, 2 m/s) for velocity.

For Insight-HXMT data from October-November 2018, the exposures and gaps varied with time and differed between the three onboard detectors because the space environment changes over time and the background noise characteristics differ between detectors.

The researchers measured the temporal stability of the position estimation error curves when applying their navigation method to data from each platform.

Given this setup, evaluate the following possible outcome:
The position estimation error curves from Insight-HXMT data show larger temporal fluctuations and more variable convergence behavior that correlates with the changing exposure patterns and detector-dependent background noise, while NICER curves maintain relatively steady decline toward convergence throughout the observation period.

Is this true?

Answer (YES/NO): YES